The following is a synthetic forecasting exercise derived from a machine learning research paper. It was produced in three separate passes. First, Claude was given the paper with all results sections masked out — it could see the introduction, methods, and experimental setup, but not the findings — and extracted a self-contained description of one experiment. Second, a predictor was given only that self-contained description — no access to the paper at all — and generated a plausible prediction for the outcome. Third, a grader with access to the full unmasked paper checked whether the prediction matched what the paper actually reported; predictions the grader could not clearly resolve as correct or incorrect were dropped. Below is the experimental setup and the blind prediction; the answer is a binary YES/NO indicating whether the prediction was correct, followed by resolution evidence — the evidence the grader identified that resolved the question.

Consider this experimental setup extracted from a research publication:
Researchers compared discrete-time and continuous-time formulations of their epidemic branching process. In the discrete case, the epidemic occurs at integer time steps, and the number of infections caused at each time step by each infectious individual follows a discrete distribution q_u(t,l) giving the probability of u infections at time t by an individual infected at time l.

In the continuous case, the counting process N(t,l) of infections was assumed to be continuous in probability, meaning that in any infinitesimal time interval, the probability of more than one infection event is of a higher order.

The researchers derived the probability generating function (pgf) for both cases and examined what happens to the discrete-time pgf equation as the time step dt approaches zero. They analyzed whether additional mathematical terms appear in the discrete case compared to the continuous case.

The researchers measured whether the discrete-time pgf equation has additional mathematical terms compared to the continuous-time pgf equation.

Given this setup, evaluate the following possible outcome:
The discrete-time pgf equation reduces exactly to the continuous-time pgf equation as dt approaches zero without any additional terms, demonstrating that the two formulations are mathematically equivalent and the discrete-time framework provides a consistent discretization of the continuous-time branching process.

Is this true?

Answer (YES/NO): NO